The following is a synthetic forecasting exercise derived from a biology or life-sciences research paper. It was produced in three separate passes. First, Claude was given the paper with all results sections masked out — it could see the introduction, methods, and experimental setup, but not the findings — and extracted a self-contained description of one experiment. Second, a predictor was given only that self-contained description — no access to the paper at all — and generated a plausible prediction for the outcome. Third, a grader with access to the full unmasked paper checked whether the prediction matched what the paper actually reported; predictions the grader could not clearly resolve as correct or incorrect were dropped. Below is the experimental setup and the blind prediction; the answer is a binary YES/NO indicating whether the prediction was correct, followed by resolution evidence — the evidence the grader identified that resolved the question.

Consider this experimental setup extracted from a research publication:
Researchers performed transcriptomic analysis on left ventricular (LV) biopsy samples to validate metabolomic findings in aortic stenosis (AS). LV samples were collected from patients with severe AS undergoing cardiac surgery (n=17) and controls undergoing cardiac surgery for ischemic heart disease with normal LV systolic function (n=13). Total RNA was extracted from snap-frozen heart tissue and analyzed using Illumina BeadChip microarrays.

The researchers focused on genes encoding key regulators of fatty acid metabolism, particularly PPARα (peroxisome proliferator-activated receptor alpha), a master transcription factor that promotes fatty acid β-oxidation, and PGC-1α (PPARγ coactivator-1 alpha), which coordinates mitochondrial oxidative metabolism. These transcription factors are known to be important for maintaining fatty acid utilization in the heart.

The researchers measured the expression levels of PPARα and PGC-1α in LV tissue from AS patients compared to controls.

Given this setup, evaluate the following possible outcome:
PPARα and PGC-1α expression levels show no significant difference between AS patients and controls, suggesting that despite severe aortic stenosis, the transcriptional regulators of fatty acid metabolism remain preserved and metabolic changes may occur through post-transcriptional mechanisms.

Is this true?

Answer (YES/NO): NO